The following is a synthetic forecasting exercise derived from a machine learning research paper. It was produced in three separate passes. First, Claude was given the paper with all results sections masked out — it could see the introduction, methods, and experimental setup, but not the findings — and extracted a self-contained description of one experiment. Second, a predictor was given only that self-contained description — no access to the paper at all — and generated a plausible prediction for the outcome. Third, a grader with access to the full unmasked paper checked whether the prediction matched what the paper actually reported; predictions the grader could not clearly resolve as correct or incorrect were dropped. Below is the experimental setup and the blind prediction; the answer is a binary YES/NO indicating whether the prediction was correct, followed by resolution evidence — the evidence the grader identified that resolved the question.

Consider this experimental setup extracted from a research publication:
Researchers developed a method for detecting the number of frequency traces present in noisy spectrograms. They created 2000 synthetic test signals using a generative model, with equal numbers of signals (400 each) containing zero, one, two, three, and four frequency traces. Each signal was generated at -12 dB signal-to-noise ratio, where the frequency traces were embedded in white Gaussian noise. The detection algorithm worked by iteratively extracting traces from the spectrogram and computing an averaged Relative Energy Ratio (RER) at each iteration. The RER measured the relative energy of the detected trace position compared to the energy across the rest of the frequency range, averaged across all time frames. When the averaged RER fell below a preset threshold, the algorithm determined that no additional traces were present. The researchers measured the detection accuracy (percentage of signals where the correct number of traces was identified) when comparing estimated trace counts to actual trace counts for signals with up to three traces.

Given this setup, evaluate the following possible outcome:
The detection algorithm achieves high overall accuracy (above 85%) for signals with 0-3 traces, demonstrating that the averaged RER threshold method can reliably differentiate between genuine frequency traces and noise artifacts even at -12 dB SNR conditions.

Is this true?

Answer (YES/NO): YES